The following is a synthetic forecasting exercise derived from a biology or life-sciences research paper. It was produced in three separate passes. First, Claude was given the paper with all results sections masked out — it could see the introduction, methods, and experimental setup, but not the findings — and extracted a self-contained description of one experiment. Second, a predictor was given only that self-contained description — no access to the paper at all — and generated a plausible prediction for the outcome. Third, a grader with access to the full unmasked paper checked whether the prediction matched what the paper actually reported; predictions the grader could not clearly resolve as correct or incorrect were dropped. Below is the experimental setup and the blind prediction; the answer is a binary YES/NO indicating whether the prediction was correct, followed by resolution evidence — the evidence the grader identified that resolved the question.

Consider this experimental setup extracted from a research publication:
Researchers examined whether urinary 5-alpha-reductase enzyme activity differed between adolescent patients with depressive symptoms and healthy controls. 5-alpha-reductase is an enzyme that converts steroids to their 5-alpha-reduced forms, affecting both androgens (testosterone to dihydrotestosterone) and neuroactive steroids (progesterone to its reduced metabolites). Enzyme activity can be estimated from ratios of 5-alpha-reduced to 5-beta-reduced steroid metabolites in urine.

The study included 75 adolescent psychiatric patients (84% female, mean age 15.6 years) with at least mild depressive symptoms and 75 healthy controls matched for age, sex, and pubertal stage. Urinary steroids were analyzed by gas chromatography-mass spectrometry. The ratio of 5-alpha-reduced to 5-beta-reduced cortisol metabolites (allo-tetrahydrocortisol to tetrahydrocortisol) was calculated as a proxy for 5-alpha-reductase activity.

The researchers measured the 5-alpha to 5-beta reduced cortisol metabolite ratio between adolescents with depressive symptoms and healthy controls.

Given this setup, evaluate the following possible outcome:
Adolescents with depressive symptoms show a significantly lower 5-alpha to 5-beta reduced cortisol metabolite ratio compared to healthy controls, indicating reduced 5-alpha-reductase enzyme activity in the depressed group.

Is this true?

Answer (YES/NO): YES